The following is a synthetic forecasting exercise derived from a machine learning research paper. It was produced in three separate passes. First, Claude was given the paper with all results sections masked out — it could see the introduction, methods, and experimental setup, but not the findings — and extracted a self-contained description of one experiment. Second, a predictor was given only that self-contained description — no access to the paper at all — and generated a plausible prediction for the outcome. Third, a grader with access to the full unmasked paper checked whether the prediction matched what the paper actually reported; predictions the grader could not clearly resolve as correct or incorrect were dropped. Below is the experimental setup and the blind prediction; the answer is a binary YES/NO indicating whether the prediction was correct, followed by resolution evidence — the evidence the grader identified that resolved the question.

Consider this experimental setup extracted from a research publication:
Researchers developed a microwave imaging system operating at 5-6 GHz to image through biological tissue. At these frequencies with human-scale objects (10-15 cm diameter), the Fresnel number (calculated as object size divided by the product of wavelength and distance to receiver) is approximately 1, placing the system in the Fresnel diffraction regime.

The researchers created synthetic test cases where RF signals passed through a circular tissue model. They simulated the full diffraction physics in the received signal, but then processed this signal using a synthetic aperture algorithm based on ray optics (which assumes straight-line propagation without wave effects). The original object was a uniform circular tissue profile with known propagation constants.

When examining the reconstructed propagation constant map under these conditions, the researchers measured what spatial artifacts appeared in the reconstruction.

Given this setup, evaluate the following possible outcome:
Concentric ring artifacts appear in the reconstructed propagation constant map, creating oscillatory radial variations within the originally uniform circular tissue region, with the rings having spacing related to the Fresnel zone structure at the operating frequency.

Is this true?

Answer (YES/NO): NO